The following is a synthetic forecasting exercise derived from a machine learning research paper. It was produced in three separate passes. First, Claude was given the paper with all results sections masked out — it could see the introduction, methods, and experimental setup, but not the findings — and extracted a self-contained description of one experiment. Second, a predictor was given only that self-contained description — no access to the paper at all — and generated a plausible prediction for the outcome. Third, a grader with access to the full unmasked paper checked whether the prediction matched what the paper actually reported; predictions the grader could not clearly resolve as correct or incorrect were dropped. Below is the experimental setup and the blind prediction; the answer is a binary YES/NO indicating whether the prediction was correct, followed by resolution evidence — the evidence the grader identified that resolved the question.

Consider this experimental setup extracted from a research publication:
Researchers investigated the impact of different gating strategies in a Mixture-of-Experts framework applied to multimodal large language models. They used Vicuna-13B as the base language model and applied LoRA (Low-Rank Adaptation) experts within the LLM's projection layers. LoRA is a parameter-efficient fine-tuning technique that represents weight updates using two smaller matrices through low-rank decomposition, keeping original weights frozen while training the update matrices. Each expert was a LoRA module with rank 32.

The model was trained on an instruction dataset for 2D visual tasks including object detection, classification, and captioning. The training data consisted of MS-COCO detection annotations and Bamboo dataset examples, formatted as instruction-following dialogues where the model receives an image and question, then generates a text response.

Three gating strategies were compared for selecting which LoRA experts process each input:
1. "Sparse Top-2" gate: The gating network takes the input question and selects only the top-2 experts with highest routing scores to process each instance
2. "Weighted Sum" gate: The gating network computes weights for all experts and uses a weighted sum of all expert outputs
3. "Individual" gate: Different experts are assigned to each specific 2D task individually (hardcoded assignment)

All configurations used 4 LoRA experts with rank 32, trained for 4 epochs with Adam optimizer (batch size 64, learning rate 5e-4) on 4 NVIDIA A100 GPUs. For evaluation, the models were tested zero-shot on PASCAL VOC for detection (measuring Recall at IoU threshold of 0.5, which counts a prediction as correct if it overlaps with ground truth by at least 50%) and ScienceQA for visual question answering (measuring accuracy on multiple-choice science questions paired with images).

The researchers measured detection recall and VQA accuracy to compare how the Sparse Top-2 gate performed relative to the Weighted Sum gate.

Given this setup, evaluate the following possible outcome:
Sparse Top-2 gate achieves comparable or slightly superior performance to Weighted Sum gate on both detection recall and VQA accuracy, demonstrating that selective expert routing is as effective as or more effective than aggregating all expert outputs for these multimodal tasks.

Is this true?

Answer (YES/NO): NO